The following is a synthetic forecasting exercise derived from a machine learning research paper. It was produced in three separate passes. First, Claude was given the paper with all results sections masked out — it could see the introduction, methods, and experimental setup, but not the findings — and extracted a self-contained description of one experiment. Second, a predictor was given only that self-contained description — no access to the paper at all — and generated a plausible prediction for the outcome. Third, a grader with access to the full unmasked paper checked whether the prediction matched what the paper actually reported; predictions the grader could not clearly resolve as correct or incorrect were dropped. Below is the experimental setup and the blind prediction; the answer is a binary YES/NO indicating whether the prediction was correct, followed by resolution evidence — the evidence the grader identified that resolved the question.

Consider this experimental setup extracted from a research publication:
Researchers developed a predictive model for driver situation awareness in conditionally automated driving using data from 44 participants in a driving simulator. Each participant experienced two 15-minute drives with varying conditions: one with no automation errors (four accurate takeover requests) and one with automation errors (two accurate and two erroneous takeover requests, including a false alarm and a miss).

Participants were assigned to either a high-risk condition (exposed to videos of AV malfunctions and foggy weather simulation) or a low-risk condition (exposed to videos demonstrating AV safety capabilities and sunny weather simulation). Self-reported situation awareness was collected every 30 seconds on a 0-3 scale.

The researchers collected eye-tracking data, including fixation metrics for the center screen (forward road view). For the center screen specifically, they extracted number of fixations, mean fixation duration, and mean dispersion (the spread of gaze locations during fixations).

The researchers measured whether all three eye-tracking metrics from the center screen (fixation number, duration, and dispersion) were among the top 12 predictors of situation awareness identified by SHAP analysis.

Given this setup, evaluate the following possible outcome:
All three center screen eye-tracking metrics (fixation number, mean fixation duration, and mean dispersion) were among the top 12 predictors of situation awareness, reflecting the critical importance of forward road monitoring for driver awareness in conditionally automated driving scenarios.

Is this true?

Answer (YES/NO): YES